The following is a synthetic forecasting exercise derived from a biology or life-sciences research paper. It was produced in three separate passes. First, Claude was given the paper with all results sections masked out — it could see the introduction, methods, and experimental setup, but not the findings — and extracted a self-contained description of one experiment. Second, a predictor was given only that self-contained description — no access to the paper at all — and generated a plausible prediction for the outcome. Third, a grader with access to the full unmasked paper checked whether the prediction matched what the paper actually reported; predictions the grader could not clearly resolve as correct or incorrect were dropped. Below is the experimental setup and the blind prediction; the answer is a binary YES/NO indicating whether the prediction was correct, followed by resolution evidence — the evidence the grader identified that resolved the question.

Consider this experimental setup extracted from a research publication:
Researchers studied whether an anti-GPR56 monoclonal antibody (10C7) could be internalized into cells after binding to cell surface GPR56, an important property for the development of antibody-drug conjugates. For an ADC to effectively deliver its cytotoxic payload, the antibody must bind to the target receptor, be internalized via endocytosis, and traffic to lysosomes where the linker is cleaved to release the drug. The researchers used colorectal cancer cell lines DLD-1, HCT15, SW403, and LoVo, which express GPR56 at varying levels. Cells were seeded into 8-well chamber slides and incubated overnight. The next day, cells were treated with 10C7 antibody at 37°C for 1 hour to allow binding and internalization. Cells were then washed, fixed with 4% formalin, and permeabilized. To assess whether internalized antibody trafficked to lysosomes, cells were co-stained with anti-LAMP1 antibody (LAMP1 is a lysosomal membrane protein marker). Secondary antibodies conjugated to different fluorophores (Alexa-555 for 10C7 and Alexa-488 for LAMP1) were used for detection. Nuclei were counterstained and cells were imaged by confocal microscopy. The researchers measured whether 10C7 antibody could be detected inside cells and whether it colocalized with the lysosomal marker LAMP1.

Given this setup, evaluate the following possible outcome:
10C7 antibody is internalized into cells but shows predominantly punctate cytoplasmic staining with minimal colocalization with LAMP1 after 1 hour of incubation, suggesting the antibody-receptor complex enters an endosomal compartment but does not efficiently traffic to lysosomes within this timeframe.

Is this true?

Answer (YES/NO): NO